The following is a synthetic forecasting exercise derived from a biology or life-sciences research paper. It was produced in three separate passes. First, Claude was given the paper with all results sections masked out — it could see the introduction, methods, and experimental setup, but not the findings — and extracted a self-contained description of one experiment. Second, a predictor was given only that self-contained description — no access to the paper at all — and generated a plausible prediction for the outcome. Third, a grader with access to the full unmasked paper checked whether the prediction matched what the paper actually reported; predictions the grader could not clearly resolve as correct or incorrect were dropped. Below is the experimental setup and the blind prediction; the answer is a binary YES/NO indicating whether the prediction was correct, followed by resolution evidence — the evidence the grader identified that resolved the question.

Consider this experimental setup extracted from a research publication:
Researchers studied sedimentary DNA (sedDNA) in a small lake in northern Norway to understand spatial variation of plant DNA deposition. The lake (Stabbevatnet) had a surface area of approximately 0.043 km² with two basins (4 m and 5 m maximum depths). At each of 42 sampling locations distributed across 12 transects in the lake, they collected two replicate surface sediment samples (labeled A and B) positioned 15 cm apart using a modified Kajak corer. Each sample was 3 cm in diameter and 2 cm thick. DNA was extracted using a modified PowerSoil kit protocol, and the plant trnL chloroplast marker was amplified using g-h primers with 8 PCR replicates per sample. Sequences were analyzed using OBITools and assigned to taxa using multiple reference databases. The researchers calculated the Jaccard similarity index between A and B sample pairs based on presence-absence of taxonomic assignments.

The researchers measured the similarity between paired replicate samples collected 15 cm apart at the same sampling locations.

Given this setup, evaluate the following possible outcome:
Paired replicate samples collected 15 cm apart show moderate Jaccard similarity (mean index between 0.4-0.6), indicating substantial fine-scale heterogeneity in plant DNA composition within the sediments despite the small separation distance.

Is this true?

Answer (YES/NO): NO